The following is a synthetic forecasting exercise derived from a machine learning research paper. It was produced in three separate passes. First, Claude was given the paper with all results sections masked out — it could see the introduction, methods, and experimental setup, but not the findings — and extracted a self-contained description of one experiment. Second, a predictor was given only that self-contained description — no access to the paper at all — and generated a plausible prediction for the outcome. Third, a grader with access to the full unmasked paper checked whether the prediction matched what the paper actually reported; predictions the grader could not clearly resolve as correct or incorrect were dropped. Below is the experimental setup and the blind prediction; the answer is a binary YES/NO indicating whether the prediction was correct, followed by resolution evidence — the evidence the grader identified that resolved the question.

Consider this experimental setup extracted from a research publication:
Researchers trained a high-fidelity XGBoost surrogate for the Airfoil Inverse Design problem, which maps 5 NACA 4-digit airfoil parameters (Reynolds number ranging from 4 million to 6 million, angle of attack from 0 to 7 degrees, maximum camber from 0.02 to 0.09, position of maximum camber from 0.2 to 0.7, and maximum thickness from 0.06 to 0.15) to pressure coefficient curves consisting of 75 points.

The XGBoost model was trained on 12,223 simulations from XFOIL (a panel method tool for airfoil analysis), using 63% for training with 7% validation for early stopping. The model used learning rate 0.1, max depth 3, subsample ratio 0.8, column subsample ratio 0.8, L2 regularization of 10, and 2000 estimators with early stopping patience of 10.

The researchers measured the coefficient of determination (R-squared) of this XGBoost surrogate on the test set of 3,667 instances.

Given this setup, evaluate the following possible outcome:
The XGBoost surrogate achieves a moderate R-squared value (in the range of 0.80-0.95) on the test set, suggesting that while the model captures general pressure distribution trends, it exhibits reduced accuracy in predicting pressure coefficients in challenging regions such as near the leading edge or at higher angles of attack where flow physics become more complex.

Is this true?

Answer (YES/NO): NO